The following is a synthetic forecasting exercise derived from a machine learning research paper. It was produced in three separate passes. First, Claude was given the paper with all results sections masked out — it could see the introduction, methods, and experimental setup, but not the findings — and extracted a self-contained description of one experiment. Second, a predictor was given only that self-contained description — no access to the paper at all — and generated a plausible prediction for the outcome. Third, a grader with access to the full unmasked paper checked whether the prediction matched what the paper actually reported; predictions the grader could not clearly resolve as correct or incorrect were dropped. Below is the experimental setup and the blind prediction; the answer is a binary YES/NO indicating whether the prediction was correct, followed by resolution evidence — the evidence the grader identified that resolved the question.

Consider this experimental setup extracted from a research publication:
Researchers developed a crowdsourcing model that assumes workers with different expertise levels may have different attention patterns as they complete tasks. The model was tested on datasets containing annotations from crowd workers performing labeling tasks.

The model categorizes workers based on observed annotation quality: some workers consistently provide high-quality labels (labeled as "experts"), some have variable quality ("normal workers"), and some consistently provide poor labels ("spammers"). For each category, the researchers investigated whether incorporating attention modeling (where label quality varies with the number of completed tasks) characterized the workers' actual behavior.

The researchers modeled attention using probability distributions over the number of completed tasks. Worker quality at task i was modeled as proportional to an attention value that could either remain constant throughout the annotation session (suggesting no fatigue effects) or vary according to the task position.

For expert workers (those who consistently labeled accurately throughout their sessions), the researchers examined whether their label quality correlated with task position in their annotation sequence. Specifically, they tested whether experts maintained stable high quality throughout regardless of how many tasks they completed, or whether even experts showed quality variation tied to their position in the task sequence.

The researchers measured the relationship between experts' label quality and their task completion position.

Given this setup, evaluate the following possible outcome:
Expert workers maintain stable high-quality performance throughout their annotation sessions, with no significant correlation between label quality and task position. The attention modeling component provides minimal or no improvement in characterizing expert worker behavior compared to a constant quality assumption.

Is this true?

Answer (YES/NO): YES